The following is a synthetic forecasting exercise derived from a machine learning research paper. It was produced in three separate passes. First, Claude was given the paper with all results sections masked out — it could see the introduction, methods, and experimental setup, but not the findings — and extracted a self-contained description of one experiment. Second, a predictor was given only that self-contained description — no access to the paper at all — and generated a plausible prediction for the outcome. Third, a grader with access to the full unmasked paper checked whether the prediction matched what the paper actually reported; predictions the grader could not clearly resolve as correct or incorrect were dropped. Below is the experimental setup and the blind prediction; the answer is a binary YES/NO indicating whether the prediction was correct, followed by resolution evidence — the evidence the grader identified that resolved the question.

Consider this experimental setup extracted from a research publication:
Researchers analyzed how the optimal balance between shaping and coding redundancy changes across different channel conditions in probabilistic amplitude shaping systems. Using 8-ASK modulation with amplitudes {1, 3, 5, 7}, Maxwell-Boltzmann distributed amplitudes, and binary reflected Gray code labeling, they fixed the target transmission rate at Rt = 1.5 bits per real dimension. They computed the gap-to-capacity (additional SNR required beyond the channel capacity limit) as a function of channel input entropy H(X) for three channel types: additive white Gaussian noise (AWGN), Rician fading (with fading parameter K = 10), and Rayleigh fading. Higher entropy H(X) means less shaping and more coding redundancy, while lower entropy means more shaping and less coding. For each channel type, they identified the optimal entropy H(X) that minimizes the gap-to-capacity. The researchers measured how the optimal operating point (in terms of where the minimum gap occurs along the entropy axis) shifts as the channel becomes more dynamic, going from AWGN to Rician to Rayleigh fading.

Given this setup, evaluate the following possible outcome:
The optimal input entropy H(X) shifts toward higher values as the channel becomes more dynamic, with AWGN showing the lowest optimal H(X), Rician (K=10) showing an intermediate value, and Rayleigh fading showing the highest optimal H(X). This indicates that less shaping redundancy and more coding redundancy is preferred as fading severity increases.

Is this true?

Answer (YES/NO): YES